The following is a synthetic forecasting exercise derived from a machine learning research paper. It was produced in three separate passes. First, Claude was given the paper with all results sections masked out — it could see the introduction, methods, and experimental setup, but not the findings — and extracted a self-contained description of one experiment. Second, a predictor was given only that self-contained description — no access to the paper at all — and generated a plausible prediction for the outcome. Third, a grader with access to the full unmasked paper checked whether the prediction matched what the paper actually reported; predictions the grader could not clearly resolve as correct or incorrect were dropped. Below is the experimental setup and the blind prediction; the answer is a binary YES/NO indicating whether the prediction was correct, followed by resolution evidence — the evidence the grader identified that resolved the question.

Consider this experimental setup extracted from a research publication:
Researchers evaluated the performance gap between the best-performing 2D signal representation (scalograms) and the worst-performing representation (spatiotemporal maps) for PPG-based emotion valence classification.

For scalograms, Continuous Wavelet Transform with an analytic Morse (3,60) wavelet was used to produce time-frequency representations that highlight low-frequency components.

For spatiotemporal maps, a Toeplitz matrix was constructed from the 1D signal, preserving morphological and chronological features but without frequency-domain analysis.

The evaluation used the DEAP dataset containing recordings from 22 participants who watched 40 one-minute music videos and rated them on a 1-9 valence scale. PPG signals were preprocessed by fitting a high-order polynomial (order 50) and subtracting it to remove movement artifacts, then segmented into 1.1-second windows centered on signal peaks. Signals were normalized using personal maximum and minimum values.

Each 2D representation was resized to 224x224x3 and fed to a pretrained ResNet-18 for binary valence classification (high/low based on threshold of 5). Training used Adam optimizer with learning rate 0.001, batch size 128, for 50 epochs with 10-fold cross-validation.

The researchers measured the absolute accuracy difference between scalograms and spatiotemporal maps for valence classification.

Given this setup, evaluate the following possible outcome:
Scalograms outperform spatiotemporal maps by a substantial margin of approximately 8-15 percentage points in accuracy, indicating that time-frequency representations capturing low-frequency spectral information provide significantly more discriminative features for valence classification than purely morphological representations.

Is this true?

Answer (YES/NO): NO